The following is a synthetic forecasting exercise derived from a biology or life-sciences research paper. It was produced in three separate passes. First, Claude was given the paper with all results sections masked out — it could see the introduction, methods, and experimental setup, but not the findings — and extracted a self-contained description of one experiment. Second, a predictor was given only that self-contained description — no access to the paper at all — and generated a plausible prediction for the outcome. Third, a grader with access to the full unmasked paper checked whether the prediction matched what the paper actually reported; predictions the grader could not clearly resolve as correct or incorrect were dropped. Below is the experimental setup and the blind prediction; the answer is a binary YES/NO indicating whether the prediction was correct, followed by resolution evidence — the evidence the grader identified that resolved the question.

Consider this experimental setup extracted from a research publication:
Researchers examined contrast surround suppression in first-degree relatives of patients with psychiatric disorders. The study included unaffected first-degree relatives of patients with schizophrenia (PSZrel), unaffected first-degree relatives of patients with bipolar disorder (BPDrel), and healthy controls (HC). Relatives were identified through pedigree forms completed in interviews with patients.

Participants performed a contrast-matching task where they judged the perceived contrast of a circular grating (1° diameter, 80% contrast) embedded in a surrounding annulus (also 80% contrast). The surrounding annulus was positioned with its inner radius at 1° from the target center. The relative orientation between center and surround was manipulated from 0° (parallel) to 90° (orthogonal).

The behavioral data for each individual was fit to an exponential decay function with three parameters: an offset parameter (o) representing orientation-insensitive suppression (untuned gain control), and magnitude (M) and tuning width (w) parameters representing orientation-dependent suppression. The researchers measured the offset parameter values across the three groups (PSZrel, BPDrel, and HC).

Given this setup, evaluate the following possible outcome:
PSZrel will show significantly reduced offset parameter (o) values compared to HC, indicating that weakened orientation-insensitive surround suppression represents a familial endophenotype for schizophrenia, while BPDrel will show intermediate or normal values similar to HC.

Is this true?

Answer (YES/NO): NO